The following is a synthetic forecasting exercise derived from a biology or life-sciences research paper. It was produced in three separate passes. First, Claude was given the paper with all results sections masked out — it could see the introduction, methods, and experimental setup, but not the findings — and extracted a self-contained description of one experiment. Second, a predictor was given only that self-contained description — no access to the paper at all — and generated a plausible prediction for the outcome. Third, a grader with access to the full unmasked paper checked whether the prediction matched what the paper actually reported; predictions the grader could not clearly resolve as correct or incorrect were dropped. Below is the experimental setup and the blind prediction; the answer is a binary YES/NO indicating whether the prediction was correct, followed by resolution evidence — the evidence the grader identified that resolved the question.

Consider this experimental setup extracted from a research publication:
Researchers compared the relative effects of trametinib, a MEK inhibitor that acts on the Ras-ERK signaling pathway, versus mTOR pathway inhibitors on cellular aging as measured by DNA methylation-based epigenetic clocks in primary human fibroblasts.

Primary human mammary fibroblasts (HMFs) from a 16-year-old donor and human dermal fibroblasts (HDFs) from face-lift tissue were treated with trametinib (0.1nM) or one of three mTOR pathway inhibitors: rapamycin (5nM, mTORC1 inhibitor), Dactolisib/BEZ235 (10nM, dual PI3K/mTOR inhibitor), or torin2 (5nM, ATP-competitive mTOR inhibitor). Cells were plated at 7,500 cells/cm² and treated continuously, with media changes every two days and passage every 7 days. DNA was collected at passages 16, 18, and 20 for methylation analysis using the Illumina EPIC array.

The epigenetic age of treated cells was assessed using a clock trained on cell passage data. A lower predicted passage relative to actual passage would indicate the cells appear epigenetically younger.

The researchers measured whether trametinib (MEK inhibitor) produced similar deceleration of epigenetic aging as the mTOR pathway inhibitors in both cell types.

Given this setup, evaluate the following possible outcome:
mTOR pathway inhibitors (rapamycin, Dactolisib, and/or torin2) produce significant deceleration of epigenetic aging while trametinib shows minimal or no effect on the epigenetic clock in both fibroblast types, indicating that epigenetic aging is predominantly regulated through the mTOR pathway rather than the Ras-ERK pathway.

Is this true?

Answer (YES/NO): NO